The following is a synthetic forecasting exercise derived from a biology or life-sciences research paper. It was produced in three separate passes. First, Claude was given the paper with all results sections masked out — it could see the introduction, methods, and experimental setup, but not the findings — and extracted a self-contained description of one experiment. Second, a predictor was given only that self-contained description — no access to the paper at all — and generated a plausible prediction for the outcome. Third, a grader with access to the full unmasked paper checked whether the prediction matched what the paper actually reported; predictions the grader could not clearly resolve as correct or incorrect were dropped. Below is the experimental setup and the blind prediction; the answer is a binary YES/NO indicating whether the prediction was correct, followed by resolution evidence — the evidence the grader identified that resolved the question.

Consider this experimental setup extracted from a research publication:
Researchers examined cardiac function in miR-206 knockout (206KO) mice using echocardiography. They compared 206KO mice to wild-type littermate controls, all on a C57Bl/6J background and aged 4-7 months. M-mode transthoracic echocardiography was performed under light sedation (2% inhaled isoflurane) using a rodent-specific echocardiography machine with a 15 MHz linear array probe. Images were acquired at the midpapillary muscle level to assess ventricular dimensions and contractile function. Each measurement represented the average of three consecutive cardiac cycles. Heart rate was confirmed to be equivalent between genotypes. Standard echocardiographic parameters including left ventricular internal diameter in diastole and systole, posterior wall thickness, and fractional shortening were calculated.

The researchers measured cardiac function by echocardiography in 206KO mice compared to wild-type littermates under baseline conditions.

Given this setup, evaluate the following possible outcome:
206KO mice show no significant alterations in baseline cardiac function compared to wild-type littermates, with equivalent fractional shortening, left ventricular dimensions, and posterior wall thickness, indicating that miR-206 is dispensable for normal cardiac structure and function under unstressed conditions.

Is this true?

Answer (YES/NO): NO